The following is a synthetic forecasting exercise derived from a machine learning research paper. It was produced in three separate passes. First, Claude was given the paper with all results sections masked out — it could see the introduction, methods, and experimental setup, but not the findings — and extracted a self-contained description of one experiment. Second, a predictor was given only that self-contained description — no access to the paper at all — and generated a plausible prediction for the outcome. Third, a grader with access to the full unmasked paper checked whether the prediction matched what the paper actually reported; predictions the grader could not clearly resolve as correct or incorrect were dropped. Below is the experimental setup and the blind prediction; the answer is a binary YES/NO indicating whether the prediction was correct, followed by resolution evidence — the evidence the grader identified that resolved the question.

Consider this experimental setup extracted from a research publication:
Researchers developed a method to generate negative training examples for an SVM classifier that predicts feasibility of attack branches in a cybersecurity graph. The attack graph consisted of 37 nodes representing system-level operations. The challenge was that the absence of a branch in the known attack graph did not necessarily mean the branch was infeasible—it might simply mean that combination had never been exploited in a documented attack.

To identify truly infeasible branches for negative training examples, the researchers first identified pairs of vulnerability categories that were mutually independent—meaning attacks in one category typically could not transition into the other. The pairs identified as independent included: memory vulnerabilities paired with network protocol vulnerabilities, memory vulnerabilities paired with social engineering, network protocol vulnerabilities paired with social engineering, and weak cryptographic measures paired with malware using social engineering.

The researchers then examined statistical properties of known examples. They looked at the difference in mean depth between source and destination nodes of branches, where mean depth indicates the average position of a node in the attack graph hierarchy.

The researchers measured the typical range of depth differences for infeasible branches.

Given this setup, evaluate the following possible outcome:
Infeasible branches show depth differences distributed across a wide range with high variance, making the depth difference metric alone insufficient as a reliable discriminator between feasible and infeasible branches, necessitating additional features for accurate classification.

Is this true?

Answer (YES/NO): YES